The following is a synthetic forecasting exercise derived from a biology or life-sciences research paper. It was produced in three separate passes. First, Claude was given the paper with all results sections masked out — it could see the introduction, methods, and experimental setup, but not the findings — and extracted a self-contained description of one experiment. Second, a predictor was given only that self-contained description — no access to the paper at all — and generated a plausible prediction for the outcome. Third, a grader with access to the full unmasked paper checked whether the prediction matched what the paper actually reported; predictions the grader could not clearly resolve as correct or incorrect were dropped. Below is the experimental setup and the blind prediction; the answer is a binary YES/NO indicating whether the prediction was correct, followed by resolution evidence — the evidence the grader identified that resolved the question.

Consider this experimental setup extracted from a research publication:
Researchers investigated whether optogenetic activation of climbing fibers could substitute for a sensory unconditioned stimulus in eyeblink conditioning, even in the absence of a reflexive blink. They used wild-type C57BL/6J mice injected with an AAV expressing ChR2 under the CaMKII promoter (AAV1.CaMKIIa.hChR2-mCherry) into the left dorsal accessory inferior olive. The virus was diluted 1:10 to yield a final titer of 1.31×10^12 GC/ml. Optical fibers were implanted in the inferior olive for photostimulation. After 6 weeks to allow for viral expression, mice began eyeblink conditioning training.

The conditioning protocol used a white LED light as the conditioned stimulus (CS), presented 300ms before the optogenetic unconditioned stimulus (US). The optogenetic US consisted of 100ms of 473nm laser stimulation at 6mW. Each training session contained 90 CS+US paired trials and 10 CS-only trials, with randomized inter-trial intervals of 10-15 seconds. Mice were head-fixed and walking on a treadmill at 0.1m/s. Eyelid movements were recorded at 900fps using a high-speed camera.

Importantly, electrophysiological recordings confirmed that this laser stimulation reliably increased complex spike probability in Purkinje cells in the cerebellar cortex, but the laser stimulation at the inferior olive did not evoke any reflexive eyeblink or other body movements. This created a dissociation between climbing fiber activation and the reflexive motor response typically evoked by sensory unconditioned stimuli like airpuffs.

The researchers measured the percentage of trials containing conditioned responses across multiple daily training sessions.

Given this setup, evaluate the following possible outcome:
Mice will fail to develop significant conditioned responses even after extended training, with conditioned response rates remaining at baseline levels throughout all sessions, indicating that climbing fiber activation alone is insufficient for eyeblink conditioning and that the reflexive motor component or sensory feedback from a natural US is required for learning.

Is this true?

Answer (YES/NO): NO